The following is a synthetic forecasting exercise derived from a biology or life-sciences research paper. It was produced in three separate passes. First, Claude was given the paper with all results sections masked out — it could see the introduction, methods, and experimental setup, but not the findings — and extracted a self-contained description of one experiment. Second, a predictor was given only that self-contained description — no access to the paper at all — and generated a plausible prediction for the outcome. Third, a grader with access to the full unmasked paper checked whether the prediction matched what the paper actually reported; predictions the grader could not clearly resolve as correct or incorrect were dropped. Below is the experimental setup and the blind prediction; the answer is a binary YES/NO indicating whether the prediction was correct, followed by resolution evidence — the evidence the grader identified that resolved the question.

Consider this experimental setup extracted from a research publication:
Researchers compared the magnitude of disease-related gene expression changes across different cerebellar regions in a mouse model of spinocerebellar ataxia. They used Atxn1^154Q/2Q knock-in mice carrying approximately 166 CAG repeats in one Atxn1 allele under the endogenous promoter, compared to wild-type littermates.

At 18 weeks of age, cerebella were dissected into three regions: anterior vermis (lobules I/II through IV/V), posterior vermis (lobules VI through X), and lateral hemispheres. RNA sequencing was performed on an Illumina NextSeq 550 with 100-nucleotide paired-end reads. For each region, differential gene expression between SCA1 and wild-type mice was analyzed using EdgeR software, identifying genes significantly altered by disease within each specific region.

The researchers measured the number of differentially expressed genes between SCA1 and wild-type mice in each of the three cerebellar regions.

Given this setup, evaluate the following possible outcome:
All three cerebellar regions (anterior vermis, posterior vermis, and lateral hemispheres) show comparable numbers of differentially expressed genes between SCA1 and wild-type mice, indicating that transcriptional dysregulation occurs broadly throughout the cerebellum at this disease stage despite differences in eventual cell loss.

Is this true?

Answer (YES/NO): YES